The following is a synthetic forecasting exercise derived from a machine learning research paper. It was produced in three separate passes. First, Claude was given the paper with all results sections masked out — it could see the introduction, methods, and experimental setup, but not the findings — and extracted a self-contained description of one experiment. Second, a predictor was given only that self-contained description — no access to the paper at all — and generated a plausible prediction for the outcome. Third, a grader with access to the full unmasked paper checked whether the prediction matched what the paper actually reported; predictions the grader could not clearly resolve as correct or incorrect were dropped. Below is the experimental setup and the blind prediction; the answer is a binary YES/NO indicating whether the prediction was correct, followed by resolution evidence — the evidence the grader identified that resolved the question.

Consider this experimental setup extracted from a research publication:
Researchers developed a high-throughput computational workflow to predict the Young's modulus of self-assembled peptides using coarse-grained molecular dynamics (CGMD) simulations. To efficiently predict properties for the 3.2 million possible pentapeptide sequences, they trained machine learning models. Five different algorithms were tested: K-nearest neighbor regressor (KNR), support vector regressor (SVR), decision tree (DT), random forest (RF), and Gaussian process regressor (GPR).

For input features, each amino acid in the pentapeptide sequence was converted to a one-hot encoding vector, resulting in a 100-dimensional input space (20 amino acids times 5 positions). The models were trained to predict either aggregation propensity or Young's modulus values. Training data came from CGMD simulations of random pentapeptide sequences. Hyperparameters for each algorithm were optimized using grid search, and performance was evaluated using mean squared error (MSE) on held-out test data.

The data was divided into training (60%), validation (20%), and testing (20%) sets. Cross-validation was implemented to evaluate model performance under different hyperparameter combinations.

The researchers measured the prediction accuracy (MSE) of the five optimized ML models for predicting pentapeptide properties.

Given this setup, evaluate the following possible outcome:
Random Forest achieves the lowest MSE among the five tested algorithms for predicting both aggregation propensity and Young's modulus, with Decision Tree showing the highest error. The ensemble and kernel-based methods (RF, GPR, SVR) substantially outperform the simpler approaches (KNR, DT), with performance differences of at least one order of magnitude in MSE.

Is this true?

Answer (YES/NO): NO